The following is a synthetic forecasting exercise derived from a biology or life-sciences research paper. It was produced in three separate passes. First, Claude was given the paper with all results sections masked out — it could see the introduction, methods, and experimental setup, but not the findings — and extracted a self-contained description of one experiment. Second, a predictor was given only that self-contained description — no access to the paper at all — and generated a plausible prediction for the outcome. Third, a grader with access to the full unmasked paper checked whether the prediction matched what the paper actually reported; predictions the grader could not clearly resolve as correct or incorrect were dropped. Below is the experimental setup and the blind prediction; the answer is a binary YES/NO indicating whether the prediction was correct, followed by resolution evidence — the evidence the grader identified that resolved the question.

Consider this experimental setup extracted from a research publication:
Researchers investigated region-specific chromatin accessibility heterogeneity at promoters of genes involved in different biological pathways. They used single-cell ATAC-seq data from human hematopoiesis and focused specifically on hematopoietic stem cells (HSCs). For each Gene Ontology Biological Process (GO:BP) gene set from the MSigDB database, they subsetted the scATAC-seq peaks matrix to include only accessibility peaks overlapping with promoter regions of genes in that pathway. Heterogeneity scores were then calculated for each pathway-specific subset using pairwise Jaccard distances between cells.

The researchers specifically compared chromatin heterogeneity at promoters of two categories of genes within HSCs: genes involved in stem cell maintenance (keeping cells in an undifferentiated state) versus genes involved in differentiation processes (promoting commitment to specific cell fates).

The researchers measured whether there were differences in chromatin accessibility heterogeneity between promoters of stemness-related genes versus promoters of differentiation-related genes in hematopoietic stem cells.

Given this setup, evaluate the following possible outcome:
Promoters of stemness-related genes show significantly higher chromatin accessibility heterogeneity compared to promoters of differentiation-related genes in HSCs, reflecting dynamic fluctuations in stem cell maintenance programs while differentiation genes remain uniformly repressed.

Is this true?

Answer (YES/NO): NO